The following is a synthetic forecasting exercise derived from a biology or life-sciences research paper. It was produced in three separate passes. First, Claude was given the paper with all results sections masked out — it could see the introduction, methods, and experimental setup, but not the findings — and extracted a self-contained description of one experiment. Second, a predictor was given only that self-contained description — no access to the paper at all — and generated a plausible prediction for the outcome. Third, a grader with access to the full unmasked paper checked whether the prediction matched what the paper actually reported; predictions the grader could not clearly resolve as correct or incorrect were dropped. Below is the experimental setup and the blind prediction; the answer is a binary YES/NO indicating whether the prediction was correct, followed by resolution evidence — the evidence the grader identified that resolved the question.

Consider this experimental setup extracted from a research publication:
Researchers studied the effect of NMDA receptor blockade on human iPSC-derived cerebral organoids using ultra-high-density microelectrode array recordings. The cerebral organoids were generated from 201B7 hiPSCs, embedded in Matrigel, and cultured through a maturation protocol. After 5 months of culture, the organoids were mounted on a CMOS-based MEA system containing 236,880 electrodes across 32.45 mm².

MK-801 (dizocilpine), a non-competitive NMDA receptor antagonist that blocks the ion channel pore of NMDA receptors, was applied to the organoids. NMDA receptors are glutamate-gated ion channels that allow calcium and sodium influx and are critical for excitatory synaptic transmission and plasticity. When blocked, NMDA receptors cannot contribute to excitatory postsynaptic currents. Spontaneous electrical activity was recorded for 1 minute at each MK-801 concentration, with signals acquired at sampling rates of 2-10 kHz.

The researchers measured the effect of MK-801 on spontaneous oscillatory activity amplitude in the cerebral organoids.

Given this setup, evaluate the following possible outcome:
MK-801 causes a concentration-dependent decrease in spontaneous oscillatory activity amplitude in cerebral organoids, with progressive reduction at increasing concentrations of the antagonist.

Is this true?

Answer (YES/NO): NO